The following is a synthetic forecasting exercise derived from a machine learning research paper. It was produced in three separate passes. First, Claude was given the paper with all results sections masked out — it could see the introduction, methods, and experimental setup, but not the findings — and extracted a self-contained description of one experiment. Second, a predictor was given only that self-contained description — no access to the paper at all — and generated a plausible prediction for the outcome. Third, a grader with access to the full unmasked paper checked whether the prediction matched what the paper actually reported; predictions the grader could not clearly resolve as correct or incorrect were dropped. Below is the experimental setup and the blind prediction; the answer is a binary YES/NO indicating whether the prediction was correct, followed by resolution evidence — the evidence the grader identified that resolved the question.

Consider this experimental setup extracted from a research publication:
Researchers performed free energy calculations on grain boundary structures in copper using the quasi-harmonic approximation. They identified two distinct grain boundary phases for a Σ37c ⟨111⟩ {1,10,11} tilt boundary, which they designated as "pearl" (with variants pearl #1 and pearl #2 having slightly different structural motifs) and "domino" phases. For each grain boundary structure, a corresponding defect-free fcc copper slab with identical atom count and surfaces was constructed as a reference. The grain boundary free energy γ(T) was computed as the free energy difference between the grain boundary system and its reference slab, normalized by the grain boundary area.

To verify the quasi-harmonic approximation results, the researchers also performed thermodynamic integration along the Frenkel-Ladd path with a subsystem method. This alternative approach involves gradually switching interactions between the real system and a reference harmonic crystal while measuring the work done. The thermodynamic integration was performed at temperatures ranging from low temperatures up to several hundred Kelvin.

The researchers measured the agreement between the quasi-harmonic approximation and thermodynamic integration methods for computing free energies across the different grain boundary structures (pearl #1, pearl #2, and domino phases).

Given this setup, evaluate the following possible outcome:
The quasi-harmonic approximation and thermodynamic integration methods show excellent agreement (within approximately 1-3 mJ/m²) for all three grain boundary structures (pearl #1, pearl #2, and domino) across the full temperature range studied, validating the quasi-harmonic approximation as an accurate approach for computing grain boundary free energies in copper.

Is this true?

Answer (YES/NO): NO